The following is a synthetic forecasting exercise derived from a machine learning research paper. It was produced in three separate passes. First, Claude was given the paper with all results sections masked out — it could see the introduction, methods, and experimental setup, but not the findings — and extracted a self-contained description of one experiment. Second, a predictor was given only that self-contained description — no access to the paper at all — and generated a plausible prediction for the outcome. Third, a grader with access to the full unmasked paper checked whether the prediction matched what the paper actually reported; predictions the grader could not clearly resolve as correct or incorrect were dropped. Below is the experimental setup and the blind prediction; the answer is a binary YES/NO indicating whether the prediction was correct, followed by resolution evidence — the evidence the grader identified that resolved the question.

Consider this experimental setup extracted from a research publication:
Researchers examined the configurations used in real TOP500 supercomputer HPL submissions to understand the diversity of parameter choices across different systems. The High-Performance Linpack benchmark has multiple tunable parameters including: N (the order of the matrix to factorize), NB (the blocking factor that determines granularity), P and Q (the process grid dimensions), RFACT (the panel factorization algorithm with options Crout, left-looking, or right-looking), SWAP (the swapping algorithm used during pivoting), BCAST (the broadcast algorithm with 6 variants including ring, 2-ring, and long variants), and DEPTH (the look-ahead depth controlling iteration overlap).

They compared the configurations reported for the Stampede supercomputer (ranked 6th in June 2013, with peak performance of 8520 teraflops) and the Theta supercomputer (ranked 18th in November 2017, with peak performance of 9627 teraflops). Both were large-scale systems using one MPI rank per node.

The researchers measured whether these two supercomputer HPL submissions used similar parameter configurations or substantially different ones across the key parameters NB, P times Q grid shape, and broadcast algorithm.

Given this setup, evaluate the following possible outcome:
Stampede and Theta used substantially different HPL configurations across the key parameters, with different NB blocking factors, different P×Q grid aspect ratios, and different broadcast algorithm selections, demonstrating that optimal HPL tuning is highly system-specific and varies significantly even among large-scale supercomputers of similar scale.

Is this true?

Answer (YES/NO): YES